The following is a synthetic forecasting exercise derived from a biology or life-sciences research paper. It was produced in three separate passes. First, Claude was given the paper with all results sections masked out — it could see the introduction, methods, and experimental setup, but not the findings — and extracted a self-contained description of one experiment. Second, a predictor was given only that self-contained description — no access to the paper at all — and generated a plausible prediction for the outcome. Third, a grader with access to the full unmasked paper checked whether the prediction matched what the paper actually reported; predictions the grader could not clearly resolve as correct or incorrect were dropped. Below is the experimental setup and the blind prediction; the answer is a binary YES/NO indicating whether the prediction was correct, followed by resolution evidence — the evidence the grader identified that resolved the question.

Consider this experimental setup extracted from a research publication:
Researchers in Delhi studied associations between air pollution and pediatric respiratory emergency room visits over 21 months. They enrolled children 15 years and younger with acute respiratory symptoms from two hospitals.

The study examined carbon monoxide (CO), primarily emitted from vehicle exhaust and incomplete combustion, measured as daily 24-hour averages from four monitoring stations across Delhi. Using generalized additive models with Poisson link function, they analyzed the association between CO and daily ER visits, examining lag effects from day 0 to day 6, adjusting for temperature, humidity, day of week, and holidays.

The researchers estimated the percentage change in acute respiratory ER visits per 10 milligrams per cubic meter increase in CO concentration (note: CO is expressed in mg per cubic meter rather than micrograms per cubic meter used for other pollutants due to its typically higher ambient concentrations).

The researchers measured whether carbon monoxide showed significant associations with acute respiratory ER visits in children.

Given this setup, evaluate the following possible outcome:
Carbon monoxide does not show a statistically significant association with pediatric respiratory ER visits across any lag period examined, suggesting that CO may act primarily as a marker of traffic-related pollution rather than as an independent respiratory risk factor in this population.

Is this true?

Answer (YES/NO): NO